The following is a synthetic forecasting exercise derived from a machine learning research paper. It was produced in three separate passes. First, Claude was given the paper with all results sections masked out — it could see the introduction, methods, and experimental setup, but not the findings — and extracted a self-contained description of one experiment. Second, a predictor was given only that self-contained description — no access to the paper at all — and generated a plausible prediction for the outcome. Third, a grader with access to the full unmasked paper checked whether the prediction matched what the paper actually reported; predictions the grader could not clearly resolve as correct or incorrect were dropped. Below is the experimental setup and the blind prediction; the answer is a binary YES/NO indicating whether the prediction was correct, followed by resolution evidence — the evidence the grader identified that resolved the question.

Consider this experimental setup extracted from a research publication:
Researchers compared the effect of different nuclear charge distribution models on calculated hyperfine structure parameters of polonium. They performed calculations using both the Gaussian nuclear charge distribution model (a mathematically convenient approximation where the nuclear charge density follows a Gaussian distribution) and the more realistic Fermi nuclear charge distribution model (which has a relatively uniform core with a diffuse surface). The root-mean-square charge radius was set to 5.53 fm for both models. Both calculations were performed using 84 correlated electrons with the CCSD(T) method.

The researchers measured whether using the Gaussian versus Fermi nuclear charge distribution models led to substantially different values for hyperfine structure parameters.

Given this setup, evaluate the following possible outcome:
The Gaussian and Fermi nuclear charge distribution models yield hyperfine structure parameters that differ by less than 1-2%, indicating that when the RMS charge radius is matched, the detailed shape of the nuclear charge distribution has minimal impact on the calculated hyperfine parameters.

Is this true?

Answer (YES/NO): YES